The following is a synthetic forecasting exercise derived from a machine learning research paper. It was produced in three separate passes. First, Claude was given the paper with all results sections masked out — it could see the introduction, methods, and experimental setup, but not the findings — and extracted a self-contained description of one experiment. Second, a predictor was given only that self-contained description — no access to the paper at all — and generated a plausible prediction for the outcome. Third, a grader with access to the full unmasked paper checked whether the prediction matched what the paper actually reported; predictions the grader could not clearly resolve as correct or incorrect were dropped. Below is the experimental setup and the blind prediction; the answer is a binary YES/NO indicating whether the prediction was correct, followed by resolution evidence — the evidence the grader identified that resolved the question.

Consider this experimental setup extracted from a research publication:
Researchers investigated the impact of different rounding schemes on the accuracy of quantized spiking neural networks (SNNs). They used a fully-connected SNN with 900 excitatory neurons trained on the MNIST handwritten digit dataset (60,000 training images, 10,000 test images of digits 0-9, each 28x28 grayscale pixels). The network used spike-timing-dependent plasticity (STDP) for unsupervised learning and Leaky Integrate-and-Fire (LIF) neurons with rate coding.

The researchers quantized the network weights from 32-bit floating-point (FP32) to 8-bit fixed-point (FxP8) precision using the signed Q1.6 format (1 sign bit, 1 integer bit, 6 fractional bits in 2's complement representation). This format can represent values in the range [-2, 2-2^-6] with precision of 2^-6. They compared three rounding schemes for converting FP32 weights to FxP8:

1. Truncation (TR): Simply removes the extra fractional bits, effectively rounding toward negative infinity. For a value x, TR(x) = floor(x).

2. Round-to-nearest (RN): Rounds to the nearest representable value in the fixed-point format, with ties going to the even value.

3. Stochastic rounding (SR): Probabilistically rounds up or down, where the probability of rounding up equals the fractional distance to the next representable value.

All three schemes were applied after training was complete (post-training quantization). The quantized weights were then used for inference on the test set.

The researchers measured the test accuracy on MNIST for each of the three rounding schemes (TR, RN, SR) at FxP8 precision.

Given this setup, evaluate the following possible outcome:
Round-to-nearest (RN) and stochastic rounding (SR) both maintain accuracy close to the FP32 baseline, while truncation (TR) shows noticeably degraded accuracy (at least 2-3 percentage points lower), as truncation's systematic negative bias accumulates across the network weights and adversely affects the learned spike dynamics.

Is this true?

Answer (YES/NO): NO